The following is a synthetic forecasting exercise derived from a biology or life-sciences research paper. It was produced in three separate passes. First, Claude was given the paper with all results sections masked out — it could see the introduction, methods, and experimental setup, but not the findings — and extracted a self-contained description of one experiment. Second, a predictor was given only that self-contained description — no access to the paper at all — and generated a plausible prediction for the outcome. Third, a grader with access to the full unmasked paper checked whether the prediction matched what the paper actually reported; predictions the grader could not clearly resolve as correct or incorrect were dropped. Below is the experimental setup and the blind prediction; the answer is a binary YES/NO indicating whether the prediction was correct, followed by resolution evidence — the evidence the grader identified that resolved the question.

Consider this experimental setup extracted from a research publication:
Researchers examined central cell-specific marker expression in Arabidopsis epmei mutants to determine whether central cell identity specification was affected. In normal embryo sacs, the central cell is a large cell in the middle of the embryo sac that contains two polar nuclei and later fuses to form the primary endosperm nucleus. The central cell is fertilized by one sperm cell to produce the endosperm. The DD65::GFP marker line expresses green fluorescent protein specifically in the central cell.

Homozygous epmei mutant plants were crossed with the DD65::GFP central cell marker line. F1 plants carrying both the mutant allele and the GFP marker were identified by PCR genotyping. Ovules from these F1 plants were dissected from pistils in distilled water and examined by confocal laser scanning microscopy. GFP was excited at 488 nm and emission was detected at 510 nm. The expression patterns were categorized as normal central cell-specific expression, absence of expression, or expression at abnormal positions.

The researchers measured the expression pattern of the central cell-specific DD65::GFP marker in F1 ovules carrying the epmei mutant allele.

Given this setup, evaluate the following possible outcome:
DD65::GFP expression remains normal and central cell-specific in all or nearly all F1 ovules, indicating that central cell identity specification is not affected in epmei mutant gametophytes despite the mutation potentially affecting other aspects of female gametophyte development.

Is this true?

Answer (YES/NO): NO